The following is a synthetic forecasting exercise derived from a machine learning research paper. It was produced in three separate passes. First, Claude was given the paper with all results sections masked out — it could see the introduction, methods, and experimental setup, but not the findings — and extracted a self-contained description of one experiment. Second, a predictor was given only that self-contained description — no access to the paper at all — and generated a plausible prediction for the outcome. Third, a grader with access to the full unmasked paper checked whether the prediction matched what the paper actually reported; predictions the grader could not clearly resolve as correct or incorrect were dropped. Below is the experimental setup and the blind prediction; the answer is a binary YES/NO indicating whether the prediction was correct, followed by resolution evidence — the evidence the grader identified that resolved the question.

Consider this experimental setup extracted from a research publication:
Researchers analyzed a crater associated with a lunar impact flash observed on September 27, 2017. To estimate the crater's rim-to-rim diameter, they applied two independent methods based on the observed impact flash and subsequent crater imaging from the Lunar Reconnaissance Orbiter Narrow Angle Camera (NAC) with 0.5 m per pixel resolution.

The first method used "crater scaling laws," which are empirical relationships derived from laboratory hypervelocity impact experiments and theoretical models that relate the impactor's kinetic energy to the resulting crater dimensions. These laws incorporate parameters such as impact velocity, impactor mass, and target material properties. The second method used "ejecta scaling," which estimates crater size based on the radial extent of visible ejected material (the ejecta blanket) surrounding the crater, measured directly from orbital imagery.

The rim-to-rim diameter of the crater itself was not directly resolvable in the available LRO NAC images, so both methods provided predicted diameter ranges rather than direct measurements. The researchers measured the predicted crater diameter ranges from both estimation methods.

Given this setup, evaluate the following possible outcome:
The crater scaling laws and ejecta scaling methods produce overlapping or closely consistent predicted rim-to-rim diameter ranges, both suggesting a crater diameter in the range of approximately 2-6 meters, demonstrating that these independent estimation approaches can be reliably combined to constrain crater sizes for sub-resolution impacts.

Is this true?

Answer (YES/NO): NO